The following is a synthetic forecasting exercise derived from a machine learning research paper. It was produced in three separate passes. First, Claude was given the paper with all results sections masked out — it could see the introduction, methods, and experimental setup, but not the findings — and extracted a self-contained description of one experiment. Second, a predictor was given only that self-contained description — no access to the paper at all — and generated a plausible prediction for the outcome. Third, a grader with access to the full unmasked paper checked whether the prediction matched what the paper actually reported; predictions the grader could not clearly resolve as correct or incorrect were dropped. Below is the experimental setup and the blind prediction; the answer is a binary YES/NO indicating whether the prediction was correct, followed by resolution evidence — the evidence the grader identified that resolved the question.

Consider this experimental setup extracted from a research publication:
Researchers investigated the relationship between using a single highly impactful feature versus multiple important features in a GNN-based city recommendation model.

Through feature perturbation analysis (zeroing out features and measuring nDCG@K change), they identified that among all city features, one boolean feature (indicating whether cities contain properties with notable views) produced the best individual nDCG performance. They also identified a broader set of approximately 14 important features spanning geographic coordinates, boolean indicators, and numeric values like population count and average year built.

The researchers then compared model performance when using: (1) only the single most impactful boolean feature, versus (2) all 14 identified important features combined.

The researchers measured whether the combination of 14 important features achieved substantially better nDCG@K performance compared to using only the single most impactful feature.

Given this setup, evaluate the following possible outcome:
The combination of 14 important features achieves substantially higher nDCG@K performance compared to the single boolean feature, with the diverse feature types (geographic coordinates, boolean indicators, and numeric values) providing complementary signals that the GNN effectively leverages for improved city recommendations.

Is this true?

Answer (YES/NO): NO